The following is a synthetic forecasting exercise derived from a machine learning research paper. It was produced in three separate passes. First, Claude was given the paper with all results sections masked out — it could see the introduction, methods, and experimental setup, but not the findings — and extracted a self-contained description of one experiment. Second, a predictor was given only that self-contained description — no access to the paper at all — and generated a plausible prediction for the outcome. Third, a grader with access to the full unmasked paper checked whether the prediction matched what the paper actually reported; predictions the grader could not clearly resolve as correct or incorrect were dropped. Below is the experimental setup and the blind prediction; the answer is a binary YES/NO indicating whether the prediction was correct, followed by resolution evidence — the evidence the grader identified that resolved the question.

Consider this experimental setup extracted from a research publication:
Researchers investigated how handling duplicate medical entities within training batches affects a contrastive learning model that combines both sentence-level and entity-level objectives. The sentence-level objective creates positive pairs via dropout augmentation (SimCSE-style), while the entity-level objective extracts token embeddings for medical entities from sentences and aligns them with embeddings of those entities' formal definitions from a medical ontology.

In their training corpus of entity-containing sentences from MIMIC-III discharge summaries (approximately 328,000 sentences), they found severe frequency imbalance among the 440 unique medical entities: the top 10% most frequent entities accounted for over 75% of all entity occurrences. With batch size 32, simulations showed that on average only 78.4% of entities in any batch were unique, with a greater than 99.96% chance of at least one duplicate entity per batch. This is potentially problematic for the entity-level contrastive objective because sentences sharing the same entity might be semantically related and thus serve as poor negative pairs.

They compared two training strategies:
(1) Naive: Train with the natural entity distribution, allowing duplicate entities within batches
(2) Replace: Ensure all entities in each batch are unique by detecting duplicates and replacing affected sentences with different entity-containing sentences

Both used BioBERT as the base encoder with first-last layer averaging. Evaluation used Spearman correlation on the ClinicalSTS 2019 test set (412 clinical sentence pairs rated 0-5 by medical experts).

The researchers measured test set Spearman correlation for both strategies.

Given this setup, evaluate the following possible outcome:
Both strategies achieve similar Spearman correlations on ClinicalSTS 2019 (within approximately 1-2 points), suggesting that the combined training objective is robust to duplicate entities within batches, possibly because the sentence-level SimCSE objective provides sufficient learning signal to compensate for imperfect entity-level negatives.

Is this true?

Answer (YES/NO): NO